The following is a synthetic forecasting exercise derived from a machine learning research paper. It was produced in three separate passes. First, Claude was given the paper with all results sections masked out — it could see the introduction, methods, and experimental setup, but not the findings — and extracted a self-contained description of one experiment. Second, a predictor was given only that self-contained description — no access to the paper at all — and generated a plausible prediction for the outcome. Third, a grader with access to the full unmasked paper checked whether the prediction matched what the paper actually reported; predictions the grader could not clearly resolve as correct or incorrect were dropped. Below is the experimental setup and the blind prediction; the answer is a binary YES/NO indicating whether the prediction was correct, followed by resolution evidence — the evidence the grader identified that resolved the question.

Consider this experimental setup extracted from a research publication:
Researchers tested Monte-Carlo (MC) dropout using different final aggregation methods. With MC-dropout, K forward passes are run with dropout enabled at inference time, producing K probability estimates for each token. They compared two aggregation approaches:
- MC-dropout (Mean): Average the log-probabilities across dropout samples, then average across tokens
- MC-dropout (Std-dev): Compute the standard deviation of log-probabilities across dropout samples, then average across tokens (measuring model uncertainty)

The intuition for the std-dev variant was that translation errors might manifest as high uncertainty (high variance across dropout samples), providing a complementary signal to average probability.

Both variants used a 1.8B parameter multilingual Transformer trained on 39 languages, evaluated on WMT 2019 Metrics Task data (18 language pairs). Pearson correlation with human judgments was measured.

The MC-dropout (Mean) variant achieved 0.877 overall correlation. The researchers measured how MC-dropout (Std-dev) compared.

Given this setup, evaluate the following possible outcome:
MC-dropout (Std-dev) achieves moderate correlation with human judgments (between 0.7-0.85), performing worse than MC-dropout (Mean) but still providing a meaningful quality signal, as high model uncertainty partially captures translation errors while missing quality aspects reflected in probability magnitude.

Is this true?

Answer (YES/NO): NO